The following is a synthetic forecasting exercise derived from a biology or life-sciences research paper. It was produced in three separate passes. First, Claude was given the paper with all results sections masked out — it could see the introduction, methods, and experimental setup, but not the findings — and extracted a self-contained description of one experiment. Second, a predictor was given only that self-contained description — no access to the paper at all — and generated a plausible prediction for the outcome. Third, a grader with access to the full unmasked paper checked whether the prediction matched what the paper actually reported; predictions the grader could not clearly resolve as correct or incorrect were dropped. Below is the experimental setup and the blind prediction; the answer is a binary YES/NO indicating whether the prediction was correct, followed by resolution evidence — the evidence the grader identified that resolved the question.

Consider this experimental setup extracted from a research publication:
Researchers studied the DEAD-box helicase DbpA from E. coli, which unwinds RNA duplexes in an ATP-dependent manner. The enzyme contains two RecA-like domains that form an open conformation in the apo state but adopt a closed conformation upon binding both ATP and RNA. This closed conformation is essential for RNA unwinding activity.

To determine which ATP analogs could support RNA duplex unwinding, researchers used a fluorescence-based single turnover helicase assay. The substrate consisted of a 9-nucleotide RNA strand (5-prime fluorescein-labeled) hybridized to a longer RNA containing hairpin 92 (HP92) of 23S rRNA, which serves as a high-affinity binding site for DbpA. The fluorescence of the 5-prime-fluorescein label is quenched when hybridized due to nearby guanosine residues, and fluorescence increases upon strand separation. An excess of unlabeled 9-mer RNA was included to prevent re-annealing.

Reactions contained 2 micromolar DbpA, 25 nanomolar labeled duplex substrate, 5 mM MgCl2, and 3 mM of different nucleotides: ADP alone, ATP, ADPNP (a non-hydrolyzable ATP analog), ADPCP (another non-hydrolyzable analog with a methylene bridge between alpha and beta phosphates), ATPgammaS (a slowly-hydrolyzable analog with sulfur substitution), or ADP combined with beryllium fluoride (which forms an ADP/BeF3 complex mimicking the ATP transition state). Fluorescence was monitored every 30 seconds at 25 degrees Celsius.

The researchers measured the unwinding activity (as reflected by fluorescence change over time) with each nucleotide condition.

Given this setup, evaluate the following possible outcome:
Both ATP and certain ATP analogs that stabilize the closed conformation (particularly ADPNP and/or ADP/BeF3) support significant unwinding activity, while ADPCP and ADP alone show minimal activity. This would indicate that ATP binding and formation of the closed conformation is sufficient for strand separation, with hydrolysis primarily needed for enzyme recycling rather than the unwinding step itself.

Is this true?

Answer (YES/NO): YES